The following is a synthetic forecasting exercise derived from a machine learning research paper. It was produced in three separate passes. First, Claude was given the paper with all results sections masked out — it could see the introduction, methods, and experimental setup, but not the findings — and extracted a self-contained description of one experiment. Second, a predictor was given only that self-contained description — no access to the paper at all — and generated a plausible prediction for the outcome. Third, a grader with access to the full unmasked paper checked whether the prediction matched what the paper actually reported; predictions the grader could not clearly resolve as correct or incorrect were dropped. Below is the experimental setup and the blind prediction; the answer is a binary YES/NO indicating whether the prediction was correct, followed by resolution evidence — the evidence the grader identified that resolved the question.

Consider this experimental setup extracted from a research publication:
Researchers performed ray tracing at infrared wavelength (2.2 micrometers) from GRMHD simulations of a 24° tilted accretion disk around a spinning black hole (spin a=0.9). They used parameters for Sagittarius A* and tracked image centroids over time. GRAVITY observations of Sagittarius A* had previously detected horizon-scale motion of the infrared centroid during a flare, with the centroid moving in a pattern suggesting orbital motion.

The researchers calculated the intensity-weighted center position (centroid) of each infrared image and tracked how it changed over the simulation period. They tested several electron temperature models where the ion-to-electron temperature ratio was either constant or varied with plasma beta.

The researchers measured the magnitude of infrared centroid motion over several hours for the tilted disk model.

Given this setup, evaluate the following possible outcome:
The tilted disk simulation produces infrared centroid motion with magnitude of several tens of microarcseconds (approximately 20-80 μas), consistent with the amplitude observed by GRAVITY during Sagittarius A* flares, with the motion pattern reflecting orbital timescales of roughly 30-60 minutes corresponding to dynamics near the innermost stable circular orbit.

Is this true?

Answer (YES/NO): NO